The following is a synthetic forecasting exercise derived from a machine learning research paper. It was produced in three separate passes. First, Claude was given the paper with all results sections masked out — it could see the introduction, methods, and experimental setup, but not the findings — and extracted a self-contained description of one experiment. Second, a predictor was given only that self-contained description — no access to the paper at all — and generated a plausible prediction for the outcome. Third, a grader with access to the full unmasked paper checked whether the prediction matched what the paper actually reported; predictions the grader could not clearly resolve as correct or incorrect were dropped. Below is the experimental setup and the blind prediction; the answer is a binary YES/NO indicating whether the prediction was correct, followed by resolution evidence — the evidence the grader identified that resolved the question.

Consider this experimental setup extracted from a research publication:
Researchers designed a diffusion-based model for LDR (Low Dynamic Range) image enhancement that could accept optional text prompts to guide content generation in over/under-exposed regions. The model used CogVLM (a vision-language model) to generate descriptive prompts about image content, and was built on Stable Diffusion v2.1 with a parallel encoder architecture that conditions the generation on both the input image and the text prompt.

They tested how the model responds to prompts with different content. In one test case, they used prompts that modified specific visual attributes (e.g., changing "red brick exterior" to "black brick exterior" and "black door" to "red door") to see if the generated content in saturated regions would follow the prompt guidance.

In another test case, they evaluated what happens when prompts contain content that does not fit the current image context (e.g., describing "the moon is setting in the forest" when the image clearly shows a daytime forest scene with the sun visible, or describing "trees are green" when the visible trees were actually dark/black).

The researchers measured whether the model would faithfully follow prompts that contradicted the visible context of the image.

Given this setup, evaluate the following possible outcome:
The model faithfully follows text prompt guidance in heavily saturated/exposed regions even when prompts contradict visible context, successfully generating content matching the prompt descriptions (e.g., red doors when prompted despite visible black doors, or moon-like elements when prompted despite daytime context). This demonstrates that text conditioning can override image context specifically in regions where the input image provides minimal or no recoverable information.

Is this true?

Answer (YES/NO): NO